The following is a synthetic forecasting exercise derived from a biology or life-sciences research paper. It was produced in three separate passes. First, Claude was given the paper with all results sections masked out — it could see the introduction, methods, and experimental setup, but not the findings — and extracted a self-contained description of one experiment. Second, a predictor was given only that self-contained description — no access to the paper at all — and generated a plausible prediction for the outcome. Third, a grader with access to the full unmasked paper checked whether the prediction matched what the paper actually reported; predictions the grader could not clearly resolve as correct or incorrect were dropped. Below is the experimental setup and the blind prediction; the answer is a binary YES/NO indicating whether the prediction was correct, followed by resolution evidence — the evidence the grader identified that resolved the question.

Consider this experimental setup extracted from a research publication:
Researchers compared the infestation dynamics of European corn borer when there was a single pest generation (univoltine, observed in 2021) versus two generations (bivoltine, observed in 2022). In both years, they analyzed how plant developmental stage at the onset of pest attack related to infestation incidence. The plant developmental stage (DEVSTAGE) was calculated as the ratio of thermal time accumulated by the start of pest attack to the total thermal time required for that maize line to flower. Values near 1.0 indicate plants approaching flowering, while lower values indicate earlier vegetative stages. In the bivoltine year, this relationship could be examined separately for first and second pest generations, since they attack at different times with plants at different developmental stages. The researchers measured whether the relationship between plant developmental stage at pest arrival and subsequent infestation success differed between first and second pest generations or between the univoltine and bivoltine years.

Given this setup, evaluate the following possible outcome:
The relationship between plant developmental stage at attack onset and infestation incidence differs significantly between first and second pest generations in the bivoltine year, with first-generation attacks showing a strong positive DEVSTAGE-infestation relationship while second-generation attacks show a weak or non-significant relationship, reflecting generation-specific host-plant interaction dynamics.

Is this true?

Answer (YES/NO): NO